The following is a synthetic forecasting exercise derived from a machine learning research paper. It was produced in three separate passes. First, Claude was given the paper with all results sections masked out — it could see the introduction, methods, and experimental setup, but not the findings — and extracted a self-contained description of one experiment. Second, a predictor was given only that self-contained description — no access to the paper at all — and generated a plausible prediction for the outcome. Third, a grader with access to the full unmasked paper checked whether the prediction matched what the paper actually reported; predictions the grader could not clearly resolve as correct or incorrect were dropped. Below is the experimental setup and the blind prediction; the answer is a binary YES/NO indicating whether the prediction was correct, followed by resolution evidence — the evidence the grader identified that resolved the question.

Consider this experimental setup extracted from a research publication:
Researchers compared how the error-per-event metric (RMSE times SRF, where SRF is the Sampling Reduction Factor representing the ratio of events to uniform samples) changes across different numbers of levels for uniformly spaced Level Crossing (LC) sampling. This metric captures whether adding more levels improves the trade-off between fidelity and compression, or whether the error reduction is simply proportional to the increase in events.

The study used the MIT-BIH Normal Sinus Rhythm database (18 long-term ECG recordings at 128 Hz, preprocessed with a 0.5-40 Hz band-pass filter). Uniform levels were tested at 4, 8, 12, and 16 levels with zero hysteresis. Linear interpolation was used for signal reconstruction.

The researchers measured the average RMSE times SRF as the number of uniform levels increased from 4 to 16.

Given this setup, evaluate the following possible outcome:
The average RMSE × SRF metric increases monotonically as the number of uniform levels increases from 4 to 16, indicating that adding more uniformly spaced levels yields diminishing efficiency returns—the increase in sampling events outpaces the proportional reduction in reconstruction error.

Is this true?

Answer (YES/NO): NO